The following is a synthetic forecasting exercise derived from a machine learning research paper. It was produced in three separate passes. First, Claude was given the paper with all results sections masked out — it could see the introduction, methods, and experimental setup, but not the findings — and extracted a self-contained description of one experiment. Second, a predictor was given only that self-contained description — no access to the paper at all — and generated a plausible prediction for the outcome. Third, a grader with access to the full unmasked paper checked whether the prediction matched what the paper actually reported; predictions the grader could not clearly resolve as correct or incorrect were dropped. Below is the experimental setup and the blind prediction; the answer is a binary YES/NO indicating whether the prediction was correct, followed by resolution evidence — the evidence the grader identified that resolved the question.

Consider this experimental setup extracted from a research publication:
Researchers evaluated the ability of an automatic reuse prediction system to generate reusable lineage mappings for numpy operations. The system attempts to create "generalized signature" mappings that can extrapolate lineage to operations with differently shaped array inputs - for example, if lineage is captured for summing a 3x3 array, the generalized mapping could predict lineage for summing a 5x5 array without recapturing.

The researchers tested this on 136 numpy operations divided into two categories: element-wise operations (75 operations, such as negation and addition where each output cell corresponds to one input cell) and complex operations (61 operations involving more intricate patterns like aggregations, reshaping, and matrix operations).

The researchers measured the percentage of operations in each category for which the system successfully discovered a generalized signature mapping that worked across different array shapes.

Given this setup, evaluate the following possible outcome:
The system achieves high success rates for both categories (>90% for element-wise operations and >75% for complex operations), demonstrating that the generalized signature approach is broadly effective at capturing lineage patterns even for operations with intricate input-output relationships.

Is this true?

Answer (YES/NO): NO